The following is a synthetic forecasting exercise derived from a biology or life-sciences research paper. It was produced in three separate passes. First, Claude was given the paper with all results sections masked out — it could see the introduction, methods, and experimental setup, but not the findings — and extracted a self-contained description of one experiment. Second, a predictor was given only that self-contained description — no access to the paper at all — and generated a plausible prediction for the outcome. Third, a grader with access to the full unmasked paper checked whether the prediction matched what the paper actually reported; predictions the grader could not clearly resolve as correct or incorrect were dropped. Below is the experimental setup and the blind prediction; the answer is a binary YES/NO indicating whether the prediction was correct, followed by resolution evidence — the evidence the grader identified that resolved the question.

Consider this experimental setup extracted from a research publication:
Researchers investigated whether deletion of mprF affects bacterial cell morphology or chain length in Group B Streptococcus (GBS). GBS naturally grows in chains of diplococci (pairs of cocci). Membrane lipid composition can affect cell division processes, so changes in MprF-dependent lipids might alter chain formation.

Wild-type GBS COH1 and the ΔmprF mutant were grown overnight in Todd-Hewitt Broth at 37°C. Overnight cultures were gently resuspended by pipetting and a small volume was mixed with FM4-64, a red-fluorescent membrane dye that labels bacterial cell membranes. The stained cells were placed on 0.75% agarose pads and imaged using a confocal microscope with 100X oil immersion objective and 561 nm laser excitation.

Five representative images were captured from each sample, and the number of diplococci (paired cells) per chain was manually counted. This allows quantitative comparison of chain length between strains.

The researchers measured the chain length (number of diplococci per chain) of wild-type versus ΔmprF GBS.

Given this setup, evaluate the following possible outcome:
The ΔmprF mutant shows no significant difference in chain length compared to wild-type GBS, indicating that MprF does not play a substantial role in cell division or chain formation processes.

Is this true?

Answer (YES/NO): NO